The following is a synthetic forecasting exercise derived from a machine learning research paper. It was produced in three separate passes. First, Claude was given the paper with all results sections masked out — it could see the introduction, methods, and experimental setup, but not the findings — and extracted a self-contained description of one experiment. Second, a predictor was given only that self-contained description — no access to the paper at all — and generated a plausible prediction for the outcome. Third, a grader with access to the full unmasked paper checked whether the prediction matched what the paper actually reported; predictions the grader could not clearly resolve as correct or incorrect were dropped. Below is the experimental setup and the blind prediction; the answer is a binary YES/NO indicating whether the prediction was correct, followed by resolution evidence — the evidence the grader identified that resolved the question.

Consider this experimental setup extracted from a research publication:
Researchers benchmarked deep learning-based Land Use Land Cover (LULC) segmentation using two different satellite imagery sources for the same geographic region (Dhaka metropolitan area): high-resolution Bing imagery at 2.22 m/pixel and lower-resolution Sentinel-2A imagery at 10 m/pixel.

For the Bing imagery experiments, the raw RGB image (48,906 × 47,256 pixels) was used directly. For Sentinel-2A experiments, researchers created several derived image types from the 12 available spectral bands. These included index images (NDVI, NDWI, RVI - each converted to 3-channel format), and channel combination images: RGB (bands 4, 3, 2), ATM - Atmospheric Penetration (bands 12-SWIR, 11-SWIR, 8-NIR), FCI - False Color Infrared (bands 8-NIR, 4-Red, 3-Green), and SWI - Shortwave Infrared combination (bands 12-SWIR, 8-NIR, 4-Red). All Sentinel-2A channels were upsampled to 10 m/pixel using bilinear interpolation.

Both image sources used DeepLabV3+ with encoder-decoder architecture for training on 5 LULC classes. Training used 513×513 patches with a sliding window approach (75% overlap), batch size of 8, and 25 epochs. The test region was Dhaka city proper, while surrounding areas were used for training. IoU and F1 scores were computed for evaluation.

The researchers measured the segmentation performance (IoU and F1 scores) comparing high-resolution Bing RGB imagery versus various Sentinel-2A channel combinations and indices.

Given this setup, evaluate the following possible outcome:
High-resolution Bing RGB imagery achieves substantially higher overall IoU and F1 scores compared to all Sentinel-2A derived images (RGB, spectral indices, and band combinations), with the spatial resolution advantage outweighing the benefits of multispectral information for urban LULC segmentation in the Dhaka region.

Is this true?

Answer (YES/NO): YES